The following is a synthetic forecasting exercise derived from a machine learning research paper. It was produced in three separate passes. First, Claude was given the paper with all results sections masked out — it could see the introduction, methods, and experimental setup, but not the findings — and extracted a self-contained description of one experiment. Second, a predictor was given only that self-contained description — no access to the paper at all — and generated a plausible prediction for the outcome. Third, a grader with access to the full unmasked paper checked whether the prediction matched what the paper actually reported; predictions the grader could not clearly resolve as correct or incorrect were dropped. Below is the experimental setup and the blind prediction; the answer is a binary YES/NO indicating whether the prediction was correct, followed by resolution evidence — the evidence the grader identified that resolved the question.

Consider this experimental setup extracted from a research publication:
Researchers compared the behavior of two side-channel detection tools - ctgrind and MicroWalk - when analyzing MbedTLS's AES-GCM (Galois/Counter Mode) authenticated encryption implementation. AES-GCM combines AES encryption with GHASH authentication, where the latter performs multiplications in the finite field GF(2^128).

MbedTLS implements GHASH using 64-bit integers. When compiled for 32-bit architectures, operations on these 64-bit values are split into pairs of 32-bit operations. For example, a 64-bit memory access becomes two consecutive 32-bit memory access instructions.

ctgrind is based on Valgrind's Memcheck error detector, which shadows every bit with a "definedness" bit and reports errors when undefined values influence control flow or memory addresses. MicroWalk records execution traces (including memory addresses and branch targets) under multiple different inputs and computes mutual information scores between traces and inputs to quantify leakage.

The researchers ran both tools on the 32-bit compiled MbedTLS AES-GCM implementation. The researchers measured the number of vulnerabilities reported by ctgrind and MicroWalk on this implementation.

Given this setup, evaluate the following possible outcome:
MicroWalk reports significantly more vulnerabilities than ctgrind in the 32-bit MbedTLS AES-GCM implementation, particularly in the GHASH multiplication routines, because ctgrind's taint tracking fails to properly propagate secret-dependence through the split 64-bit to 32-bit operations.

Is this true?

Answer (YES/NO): NO